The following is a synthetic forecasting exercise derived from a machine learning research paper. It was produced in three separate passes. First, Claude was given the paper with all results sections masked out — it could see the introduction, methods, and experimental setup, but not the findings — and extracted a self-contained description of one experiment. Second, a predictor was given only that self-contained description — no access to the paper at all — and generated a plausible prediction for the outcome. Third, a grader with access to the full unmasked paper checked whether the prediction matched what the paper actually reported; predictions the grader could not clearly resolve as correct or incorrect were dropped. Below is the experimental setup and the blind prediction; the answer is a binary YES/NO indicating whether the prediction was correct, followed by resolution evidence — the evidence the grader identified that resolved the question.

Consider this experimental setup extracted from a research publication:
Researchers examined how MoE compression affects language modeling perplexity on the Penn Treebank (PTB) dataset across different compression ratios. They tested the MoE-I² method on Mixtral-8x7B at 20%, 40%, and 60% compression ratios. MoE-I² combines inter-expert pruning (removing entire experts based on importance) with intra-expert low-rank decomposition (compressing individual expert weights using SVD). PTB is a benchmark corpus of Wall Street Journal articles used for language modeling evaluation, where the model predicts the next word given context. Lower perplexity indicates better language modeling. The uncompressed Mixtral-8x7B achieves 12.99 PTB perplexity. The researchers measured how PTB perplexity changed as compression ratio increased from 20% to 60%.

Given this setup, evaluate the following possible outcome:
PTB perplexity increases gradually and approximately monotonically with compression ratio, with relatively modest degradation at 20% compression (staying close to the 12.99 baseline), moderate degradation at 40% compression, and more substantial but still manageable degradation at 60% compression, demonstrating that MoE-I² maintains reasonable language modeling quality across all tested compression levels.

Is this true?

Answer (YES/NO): NO